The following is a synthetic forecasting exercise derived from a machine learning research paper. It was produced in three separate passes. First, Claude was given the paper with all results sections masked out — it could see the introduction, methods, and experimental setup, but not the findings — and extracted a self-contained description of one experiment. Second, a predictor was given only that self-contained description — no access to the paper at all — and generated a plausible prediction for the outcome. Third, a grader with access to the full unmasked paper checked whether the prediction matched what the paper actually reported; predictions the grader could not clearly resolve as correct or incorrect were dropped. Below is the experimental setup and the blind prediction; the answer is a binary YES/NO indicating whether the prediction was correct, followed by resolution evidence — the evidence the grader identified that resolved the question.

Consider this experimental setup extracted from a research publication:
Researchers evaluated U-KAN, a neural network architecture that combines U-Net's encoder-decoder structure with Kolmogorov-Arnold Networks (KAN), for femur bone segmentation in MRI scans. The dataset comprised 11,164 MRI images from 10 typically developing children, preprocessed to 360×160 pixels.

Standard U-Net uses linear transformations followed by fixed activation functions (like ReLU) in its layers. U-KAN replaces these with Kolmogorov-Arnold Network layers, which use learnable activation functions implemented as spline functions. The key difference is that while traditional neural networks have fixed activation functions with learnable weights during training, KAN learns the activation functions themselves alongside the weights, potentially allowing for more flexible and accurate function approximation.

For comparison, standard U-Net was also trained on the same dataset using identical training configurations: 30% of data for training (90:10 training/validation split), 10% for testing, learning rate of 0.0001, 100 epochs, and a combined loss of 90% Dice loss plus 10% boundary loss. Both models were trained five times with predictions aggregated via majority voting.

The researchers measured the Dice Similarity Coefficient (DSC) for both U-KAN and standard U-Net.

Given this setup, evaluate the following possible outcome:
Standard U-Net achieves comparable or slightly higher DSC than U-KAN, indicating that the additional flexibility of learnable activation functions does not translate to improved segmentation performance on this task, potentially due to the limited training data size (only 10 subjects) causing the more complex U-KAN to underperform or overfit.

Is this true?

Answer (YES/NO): NO